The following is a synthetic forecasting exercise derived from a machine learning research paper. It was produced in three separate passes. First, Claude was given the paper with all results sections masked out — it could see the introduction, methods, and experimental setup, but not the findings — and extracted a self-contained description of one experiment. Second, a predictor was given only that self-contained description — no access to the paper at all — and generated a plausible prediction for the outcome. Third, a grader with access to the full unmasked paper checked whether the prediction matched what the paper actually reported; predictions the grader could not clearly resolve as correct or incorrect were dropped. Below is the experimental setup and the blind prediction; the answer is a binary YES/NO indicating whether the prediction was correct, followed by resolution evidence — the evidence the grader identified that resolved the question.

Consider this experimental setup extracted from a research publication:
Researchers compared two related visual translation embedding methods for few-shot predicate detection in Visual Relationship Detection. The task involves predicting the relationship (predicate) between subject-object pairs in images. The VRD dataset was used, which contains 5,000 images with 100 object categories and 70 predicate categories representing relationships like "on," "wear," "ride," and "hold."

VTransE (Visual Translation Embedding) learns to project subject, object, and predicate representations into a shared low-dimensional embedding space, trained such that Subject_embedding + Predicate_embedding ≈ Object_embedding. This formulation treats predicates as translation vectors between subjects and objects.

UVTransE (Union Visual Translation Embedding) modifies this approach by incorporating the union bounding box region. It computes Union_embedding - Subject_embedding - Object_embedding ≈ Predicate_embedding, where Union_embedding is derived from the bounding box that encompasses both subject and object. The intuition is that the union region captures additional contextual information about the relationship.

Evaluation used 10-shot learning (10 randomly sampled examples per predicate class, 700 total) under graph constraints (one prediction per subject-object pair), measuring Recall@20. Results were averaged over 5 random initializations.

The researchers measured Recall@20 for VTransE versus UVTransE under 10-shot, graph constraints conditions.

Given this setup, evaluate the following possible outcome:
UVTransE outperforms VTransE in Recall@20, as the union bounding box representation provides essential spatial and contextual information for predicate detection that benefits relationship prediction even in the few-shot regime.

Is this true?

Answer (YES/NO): YES